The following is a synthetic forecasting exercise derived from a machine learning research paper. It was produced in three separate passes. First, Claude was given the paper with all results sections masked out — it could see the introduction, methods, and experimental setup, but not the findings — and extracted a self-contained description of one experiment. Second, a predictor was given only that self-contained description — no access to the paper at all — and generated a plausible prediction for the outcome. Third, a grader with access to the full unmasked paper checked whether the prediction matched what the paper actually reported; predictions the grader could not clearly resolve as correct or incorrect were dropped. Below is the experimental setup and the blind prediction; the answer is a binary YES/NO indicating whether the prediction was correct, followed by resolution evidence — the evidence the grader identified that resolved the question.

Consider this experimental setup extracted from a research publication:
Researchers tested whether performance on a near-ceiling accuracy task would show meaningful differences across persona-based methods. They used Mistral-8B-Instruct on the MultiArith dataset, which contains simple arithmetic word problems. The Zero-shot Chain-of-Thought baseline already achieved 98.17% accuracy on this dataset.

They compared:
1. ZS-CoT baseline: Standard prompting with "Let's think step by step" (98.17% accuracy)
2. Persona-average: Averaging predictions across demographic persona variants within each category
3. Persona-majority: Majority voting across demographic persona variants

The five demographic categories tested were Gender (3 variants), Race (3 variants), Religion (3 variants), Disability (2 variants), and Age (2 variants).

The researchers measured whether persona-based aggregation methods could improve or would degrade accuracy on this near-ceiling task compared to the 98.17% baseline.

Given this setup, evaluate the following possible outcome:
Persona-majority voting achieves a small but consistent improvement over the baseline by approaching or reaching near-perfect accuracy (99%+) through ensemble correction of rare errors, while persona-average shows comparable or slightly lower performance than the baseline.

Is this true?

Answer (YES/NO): NO